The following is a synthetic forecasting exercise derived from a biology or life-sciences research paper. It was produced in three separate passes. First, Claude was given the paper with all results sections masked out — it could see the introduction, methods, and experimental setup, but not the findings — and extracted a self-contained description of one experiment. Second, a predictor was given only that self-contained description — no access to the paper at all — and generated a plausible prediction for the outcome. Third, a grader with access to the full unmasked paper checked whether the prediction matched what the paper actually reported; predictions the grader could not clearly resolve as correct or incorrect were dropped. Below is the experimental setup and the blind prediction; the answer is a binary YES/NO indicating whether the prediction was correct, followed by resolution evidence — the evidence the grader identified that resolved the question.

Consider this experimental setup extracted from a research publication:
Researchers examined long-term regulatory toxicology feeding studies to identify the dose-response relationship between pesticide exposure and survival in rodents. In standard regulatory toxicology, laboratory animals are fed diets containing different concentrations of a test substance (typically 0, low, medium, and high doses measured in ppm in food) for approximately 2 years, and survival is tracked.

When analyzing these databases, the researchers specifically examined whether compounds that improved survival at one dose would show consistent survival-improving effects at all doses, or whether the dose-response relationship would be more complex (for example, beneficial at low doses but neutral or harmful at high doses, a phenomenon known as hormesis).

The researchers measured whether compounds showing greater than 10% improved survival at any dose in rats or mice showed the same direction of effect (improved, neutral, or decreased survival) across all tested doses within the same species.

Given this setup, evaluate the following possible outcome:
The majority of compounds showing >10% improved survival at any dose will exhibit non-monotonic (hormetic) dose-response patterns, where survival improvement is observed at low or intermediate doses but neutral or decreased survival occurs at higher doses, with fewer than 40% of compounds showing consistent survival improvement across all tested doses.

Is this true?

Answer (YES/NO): NO